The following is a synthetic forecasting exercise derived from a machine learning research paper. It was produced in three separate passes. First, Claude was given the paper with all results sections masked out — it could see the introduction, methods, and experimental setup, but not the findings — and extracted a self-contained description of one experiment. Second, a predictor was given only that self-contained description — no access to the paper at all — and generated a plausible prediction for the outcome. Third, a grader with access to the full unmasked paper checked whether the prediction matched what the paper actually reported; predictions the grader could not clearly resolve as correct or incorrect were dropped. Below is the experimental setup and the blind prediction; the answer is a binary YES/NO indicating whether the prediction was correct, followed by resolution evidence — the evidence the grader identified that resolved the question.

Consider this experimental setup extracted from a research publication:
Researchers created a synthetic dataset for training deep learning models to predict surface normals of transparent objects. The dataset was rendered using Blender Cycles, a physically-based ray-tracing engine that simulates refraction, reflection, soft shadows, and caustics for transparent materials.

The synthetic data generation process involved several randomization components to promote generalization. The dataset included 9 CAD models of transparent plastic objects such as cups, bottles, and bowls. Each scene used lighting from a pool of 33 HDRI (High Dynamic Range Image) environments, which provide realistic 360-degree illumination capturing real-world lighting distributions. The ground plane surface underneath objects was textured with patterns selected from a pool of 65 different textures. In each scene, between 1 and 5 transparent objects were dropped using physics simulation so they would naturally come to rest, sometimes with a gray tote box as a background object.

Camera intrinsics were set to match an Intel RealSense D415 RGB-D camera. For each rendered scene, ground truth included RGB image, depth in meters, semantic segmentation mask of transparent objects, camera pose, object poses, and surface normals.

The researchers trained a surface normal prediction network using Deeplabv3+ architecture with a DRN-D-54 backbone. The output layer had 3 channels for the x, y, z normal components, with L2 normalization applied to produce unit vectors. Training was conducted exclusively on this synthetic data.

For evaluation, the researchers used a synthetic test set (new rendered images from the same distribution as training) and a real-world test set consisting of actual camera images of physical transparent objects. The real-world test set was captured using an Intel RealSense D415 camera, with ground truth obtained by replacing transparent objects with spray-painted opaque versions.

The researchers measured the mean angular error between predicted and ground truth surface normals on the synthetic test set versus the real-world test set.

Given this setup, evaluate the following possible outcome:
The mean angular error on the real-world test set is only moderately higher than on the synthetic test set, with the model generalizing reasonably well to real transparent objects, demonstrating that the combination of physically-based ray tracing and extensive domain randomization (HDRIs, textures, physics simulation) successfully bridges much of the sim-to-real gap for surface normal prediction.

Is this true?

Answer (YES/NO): NO